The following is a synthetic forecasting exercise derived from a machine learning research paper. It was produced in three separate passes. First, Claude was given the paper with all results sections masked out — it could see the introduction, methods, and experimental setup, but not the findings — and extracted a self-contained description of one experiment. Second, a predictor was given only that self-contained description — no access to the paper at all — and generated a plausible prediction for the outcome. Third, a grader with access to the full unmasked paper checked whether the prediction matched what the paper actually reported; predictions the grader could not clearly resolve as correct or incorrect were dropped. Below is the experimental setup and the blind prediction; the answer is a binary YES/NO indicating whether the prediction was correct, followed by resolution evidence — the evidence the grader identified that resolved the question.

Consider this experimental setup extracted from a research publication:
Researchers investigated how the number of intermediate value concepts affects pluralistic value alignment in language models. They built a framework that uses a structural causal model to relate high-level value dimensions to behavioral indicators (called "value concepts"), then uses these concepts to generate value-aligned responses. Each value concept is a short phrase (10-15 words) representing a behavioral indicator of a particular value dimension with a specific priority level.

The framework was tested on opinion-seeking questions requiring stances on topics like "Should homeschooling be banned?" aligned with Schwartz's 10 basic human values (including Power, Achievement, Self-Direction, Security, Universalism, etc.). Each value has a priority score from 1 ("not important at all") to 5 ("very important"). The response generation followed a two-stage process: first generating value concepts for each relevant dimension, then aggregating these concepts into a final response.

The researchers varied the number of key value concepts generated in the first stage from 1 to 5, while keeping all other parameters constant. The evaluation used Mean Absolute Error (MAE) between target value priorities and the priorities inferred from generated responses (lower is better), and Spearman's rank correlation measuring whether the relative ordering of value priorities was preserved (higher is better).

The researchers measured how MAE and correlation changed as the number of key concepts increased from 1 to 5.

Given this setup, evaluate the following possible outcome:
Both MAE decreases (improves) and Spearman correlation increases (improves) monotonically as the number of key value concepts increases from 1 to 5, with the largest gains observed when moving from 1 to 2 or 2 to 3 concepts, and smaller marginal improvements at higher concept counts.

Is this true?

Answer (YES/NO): NO